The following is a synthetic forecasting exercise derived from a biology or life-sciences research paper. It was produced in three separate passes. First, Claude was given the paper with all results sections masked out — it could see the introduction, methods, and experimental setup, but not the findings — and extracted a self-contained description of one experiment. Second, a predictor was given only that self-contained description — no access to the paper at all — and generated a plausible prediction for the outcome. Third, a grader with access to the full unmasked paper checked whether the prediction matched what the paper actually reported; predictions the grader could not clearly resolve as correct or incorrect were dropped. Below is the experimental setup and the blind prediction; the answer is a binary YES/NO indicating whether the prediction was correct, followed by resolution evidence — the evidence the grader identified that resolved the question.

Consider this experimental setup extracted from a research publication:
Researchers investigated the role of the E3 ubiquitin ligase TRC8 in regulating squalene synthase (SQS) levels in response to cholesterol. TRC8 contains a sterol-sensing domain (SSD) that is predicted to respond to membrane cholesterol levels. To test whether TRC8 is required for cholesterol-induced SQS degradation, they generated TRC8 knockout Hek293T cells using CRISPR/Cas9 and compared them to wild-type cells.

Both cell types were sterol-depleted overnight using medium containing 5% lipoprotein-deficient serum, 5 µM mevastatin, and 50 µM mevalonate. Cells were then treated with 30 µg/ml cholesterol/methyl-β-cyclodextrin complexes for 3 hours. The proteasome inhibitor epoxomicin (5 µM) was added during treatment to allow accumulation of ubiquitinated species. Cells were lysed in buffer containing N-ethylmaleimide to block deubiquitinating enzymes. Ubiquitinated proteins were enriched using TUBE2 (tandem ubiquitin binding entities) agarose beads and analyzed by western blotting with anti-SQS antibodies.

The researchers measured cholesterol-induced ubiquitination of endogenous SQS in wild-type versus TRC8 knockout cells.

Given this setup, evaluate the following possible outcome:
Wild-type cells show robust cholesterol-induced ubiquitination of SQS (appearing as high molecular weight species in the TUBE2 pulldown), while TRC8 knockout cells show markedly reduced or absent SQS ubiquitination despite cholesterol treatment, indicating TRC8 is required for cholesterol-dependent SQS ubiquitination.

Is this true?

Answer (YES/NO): YES